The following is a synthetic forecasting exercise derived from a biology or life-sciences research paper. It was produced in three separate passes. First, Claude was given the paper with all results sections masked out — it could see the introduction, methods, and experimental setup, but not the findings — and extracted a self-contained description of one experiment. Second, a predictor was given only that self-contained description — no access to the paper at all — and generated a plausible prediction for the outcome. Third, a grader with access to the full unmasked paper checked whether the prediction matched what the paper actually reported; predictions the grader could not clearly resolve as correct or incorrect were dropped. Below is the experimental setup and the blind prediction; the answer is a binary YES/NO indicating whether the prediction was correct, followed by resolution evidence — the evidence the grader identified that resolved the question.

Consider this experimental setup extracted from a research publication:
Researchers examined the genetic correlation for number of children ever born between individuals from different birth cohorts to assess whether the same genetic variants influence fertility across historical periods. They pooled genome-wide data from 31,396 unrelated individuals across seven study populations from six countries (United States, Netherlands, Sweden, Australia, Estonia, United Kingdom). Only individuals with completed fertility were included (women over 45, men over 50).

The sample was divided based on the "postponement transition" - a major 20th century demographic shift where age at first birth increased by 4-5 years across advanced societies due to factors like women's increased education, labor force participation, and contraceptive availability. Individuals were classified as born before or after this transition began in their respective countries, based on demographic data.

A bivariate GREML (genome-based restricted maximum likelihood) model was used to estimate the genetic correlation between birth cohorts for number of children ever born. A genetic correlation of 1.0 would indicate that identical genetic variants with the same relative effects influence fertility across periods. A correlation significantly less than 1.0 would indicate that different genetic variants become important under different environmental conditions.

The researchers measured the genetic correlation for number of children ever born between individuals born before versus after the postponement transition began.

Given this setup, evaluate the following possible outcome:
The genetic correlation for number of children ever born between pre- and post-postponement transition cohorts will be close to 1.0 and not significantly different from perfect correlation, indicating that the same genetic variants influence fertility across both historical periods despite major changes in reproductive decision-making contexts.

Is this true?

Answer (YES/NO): YES